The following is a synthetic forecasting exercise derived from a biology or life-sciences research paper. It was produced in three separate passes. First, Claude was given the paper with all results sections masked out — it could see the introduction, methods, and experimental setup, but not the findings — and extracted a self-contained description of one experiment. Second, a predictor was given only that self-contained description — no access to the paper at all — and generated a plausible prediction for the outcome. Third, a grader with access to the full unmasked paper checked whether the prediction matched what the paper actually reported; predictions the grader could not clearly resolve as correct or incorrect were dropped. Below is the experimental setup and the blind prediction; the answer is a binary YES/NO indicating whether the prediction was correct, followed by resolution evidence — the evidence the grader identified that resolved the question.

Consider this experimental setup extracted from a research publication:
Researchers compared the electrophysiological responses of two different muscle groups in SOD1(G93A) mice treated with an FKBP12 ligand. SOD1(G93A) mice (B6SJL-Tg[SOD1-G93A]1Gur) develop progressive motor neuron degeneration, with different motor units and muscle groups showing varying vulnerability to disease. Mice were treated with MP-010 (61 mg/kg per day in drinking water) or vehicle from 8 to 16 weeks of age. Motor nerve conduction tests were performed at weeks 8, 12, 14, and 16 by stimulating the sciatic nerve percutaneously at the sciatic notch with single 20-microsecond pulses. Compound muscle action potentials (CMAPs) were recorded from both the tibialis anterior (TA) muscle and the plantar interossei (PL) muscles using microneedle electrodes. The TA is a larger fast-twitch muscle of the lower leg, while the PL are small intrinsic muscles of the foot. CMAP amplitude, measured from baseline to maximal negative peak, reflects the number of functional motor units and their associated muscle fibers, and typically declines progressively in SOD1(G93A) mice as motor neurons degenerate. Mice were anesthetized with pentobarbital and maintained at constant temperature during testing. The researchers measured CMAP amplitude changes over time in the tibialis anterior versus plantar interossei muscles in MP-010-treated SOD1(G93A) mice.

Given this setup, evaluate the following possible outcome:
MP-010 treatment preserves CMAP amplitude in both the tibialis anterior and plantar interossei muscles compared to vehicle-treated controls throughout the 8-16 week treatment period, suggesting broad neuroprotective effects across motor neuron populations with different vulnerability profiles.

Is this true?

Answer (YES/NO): NO